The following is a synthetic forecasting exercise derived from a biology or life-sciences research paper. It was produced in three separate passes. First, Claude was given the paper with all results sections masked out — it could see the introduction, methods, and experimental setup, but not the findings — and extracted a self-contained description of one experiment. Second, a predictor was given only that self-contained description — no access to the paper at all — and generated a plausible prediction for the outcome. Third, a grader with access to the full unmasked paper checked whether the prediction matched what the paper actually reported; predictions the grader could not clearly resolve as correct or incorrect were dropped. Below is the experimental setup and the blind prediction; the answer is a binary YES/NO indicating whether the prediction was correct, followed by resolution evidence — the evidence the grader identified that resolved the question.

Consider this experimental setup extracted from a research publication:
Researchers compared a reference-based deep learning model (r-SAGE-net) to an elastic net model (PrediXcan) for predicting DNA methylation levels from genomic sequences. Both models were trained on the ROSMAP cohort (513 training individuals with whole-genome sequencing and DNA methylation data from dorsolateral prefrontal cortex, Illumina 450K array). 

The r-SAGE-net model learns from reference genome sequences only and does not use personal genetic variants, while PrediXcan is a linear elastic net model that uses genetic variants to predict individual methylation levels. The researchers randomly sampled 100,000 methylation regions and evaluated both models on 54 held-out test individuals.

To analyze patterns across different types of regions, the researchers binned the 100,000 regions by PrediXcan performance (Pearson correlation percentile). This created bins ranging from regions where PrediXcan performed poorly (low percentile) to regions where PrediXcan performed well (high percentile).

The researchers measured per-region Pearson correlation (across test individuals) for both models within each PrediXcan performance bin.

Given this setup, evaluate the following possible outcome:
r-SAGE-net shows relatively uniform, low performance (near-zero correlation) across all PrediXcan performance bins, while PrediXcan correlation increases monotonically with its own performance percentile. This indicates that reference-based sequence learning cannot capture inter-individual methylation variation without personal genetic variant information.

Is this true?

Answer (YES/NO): NO